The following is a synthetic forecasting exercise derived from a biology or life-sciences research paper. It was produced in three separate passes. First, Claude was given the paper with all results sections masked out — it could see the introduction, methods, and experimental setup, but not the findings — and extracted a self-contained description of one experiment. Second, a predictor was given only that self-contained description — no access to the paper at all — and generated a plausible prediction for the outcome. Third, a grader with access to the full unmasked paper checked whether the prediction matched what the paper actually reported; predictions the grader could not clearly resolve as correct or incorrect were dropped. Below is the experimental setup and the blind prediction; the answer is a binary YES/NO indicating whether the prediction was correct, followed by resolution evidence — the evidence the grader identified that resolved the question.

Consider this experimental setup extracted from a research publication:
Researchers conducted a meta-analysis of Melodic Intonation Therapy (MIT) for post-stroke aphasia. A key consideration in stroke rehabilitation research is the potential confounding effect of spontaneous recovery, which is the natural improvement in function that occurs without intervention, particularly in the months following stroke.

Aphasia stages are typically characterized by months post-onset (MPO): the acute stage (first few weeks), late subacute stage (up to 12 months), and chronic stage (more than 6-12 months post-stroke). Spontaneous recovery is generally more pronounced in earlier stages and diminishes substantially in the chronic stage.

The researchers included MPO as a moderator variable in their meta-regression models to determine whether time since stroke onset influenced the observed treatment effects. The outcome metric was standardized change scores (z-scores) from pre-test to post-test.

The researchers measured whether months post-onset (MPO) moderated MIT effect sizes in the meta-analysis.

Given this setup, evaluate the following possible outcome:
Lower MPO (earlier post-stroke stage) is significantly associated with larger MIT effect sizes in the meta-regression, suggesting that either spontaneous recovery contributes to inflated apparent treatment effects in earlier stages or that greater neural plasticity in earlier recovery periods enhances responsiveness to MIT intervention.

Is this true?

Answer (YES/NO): NO